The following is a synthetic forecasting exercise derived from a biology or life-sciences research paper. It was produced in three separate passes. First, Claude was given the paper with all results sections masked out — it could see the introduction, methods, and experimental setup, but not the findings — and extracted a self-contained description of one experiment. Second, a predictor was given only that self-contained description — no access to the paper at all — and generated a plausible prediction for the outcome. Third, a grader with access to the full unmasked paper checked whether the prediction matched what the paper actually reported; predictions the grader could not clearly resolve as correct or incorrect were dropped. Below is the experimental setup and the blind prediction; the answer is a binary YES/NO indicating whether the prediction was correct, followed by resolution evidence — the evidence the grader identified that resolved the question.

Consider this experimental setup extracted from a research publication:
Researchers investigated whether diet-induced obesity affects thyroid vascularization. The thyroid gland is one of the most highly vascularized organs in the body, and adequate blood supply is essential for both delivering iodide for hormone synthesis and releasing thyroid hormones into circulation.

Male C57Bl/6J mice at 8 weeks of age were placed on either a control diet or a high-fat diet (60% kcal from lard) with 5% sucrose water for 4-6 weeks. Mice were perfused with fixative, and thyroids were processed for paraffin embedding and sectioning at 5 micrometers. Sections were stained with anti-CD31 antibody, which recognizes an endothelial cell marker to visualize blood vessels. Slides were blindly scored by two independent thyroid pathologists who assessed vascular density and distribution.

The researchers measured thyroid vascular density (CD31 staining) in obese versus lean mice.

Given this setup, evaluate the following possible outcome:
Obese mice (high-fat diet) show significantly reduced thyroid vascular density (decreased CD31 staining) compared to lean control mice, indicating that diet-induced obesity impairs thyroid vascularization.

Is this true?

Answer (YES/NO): NO